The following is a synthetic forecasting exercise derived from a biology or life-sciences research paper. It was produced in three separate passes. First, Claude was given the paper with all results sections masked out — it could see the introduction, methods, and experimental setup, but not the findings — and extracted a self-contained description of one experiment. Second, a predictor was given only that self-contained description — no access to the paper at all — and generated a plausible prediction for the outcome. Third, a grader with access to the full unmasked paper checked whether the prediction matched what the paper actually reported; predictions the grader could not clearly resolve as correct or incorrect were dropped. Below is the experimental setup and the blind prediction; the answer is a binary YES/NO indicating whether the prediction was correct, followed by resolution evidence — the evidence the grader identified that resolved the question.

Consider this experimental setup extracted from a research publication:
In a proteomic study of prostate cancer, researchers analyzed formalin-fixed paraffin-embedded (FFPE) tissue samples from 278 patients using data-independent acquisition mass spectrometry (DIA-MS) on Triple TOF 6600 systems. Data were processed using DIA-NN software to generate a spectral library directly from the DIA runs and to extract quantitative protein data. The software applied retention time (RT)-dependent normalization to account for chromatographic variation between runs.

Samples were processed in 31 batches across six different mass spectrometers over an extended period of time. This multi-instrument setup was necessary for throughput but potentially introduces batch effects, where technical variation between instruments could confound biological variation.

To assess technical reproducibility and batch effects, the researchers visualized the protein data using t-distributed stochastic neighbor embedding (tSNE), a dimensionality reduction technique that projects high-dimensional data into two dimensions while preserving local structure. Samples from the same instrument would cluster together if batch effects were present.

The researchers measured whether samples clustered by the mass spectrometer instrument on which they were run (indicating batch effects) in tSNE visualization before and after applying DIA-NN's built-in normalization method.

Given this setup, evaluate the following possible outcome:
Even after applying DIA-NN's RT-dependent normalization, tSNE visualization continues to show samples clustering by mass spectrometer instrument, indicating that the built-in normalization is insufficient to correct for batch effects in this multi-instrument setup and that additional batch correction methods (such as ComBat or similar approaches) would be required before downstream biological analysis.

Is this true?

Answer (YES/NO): NO